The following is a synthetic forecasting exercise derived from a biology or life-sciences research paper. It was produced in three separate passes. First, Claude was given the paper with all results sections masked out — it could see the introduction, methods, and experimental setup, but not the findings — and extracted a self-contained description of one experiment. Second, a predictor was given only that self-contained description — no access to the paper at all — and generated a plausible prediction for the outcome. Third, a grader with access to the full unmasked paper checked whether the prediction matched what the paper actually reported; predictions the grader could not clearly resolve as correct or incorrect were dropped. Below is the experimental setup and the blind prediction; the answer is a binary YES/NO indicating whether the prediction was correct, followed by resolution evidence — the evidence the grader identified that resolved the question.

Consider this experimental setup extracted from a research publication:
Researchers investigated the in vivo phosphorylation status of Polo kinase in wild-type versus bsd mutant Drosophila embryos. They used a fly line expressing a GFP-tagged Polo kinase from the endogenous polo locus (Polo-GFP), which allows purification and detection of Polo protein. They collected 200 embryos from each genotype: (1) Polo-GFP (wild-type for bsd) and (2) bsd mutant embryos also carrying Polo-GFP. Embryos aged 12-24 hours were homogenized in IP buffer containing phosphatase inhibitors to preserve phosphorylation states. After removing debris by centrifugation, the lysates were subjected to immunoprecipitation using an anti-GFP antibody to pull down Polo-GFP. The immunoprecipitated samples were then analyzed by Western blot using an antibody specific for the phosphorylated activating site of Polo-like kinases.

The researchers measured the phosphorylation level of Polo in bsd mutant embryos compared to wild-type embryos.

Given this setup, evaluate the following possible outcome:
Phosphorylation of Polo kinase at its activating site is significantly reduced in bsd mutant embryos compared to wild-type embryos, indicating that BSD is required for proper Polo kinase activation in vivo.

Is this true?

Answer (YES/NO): YES